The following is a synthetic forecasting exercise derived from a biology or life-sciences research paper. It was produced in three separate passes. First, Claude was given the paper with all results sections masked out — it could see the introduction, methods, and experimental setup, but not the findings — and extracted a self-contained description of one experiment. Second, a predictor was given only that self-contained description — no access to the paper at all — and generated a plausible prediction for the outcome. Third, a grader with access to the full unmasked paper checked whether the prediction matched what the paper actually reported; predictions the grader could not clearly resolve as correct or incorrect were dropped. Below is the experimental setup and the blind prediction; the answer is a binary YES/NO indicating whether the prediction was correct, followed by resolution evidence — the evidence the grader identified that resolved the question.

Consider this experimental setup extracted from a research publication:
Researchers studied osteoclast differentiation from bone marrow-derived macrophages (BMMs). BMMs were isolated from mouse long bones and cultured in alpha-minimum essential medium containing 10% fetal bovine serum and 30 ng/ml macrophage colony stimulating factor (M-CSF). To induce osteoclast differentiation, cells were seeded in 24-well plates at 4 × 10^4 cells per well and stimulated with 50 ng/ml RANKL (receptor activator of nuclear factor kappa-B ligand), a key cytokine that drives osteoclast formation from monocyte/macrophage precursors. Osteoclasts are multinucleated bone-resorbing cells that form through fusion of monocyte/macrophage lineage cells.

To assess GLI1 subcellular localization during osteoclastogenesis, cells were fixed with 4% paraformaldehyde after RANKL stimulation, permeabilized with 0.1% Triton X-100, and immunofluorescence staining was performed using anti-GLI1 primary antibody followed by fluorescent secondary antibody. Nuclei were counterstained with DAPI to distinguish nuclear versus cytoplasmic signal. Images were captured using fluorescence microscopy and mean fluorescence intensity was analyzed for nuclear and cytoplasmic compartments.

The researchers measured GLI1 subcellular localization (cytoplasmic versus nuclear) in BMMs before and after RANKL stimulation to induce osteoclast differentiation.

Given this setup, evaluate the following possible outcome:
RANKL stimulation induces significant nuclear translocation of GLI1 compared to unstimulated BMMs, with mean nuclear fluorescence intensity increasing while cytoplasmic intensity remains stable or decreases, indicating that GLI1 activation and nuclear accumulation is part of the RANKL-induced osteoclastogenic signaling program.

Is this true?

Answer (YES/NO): YES